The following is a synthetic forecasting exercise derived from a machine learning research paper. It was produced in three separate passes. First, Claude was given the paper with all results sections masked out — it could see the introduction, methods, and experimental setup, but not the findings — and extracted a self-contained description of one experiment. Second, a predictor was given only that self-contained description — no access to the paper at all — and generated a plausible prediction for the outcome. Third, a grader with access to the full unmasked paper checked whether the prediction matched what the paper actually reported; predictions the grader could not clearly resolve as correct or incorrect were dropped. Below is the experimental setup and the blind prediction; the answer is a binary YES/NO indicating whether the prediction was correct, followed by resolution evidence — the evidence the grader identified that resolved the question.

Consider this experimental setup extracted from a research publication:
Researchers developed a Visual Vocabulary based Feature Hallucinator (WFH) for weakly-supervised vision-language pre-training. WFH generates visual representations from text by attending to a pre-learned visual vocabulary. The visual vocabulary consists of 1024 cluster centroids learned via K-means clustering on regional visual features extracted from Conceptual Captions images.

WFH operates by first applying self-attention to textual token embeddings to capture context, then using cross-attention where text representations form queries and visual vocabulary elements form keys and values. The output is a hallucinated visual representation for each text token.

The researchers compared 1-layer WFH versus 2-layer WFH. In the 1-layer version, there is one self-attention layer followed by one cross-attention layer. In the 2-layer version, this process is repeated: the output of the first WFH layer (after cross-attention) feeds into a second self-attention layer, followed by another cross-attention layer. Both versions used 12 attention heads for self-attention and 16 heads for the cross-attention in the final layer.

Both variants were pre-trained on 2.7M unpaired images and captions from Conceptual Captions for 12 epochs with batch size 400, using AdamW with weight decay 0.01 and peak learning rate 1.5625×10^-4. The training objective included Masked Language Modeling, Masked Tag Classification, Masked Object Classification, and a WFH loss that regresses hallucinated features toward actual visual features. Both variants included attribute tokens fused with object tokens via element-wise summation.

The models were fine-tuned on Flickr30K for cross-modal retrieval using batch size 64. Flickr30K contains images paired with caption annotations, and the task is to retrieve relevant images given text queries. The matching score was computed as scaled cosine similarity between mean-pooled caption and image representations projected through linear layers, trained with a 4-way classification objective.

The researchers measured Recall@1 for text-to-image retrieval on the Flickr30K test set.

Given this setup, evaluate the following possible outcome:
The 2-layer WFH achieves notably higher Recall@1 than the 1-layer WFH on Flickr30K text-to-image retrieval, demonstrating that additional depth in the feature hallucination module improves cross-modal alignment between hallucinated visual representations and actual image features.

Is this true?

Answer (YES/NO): NO